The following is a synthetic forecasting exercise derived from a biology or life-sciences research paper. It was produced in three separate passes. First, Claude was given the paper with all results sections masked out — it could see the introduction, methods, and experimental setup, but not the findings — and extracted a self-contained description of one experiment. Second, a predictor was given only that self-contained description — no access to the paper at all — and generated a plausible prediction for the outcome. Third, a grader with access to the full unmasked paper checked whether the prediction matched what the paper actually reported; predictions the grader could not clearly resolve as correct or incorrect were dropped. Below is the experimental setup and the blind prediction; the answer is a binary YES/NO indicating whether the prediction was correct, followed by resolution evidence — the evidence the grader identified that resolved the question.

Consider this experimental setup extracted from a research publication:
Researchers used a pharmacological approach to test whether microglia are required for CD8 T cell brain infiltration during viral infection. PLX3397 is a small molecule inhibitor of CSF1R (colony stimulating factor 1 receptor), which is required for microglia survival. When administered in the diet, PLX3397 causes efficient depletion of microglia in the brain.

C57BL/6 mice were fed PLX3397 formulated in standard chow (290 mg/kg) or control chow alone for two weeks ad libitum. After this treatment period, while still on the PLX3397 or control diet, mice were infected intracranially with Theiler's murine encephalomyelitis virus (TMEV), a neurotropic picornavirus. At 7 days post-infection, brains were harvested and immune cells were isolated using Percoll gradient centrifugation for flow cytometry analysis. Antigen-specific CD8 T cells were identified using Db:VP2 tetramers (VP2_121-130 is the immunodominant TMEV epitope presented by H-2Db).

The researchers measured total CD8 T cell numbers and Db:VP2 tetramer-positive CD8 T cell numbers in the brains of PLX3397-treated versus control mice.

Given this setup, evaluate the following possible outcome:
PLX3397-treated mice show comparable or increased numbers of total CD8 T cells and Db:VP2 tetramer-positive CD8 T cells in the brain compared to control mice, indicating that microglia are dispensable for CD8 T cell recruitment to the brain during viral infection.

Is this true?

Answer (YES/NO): NO